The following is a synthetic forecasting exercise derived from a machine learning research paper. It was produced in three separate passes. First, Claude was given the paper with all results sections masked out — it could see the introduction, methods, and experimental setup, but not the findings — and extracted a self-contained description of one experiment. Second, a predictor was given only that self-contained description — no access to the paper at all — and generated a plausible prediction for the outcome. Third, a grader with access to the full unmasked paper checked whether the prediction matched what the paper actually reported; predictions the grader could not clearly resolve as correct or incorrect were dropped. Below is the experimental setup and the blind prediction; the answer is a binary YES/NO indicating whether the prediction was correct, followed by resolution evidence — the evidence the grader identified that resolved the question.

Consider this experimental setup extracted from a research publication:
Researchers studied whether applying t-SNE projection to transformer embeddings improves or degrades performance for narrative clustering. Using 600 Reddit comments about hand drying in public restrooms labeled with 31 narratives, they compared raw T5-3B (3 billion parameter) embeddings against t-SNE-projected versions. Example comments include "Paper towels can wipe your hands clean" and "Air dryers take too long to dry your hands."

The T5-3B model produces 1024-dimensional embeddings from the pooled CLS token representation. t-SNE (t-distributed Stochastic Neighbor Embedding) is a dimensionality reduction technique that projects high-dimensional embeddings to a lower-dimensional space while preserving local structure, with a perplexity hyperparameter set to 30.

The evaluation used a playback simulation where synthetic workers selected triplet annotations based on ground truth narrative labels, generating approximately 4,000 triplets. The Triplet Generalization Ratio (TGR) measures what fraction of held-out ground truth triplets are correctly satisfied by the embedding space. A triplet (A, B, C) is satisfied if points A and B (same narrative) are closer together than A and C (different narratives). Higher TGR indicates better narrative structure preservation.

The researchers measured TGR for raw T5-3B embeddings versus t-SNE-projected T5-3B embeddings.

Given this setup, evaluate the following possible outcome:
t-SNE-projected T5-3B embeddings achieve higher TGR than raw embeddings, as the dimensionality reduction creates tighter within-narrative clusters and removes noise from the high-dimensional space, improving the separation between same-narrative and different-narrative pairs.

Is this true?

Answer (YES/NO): YES